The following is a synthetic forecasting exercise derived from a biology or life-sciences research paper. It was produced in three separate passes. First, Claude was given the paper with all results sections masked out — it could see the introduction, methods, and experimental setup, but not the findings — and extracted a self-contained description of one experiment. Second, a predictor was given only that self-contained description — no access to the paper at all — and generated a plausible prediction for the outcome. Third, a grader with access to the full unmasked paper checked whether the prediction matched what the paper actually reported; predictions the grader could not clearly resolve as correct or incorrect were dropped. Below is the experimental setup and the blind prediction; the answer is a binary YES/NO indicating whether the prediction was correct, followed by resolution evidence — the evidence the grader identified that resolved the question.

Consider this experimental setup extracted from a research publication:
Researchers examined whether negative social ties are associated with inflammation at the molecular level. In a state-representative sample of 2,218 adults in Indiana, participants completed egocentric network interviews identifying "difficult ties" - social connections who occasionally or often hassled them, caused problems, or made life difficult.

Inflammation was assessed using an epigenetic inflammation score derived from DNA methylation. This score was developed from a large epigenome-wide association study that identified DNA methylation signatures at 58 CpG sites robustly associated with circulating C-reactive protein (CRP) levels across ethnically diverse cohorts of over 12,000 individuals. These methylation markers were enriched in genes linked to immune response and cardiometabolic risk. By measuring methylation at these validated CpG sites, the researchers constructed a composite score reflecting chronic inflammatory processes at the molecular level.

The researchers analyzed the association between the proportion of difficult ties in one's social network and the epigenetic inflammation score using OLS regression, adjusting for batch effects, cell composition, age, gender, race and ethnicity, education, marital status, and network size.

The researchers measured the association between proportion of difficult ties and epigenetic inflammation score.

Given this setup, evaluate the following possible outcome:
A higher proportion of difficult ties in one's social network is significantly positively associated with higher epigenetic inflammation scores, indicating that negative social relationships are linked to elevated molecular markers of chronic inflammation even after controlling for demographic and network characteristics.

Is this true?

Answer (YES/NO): YES